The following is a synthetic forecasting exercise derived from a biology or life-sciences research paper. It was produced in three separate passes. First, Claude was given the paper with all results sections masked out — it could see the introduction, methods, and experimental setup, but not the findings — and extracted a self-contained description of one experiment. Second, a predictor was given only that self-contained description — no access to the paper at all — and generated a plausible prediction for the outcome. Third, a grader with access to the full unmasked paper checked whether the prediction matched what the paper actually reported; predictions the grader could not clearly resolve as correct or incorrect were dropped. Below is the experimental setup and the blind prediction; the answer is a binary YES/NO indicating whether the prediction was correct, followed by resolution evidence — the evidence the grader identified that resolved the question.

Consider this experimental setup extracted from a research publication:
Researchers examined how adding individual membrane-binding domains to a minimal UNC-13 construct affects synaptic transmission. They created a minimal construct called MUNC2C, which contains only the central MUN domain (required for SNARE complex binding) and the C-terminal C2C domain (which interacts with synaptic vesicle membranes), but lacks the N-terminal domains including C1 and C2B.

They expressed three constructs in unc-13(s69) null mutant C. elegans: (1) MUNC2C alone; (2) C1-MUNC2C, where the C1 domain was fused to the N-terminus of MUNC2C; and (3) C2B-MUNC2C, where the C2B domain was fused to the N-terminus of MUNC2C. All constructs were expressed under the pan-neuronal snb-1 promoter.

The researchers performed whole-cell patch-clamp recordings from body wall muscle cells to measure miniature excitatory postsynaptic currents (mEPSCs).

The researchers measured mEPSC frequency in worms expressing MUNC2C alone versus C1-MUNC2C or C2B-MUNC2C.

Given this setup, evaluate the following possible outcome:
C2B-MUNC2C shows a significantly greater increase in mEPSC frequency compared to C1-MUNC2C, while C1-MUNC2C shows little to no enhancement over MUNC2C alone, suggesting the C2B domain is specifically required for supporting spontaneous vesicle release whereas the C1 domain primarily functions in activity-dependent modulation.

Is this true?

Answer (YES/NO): NO